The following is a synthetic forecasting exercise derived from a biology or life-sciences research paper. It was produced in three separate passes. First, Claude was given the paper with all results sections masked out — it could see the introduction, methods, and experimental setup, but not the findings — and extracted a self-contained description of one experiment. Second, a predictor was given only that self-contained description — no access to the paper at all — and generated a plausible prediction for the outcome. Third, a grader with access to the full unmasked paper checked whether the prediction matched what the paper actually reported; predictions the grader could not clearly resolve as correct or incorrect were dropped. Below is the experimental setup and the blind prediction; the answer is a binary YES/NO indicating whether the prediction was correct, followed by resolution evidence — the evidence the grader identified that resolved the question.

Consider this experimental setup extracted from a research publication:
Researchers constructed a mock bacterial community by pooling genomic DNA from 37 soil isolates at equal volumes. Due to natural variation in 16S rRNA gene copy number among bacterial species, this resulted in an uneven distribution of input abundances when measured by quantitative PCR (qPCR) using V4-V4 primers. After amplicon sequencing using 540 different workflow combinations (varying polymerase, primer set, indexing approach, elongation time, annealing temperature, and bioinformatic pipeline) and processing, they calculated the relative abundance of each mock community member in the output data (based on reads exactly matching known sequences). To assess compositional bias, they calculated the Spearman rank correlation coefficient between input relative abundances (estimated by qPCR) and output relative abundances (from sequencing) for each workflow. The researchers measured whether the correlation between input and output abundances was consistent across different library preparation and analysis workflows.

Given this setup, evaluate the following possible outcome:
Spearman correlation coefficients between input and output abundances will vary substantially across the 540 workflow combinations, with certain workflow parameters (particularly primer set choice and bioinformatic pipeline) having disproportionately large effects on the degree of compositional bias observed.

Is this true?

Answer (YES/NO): NO